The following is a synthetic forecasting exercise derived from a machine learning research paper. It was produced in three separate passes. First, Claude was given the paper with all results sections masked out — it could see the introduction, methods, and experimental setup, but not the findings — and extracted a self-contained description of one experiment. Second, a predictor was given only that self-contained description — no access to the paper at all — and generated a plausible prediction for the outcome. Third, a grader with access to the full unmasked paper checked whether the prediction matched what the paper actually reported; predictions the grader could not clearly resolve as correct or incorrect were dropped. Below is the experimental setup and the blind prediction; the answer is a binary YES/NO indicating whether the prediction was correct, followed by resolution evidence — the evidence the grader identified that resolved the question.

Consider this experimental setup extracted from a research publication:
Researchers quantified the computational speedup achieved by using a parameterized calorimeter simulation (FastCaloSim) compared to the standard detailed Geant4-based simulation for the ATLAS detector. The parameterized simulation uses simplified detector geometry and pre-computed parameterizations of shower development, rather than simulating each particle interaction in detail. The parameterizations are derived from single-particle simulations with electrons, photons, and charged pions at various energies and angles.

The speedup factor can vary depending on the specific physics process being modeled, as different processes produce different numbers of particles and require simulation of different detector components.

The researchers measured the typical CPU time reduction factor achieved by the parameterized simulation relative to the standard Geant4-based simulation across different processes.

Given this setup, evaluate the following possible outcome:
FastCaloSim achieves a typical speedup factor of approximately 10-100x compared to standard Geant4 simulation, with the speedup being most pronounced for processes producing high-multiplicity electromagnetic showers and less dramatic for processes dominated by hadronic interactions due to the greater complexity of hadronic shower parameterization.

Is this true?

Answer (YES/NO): NO